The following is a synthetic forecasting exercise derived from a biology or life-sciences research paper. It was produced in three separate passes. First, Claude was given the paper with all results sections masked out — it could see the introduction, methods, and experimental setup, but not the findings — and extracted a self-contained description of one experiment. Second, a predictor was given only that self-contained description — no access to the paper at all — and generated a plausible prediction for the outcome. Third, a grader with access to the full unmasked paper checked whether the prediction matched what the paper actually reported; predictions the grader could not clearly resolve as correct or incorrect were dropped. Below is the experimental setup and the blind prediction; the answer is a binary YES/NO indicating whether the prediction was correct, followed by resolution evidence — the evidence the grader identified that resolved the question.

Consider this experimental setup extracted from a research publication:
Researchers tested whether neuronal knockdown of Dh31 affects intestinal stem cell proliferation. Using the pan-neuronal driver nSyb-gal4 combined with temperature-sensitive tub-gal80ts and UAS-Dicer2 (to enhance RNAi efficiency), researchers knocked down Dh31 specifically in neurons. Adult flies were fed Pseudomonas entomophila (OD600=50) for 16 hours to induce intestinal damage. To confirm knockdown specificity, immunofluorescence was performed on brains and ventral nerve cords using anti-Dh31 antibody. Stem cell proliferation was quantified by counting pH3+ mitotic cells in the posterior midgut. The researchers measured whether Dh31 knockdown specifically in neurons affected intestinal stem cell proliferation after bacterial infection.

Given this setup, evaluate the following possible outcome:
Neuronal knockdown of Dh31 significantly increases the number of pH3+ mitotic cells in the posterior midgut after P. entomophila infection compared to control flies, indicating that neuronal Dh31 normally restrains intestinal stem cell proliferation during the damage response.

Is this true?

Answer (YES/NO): NO